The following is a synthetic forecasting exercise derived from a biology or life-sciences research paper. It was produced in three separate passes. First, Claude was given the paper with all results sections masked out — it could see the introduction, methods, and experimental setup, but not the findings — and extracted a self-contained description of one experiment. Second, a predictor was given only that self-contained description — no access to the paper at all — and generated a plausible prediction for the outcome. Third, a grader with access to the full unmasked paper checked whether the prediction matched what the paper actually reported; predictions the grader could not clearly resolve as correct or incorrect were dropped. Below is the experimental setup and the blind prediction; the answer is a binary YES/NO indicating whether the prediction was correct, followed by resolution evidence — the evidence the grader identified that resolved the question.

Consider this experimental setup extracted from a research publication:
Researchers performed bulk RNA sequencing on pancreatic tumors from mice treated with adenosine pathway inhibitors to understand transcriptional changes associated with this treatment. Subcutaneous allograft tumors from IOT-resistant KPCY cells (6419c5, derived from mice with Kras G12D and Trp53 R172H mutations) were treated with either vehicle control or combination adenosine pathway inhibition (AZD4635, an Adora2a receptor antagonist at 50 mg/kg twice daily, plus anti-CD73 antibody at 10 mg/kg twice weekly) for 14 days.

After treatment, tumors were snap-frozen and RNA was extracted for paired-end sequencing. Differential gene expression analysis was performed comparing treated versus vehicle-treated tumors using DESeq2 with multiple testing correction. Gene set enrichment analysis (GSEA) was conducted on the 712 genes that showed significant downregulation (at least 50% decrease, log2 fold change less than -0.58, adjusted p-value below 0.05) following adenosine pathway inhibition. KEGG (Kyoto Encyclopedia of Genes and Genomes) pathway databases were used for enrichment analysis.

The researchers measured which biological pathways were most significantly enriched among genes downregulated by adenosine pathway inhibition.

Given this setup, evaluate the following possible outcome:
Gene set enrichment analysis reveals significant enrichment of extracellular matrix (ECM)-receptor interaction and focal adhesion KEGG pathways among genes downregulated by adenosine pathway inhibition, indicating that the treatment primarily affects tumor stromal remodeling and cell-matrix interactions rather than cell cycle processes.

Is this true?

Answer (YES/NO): NO